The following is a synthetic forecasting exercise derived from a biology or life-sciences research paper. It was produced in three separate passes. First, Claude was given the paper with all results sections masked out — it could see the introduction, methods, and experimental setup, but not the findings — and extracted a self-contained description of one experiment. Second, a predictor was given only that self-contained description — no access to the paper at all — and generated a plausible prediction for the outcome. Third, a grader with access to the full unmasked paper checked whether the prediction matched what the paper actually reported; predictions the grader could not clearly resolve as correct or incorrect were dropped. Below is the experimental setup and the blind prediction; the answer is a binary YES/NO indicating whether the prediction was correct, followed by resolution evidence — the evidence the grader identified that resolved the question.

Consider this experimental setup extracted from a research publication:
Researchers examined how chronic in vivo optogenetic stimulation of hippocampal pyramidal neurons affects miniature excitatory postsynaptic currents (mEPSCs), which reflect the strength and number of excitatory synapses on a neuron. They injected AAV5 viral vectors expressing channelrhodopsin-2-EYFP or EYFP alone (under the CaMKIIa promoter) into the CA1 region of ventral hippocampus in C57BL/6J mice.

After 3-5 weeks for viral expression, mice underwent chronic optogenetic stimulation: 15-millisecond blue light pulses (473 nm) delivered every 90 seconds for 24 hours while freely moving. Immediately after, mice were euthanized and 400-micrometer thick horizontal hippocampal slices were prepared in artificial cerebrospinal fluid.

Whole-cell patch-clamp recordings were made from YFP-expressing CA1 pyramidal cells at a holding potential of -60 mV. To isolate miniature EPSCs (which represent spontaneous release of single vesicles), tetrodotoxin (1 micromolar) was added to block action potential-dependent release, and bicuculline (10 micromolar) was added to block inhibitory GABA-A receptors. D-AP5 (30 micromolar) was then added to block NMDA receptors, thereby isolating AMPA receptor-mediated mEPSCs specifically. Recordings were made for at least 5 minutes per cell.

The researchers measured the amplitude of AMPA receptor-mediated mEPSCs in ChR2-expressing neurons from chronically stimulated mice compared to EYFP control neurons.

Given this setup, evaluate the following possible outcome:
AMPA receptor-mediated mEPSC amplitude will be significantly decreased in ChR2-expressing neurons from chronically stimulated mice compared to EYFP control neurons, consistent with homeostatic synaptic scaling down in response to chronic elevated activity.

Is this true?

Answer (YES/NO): YES